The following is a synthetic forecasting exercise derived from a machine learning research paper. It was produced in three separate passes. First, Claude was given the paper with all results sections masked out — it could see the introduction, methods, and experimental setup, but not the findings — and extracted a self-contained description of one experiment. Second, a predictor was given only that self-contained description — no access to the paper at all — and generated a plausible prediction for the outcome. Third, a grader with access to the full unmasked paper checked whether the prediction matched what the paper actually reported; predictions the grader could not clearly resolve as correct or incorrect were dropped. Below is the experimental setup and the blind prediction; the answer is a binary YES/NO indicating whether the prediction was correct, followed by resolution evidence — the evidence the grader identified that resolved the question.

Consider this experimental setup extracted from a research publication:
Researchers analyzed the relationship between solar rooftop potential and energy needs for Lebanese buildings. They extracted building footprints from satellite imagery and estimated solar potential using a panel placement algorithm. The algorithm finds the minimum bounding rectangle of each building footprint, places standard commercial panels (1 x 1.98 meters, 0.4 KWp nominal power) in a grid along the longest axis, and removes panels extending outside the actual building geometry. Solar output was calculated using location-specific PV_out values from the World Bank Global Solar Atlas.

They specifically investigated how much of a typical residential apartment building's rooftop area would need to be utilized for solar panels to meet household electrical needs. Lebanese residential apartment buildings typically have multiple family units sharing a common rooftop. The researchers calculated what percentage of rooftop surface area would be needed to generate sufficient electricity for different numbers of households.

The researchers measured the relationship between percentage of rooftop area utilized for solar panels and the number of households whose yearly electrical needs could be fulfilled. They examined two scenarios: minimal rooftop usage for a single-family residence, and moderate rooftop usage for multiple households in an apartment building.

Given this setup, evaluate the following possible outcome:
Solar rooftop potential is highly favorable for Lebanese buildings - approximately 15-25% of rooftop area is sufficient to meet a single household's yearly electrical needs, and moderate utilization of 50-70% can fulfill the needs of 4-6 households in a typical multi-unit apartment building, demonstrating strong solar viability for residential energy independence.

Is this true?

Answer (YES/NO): NO